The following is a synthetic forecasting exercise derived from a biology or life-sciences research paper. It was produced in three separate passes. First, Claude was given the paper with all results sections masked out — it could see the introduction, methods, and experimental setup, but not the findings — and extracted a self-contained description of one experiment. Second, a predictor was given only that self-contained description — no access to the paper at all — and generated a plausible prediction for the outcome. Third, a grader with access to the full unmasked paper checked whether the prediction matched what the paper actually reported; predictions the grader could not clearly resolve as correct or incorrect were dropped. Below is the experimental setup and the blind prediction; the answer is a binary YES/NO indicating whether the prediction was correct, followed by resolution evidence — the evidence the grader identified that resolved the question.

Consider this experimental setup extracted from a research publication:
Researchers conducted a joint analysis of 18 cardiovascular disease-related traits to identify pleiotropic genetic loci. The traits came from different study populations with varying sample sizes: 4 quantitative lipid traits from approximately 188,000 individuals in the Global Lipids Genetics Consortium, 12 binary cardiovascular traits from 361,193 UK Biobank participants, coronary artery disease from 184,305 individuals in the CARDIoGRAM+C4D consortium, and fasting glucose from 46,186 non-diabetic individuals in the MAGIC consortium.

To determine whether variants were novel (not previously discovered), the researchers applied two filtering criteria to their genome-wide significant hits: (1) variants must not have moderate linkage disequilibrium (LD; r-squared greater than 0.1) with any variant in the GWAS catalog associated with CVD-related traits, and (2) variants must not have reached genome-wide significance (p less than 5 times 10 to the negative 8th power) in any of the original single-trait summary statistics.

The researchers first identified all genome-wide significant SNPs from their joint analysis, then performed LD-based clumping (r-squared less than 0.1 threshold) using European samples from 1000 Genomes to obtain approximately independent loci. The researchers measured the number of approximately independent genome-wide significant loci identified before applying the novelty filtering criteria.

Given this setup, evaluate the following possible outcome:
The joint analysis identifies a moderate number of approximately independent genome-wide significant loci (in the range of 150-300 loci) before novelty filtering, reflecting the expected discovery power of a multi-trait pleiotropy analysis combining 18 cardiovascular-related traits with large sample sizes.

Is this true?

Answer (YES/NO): NO